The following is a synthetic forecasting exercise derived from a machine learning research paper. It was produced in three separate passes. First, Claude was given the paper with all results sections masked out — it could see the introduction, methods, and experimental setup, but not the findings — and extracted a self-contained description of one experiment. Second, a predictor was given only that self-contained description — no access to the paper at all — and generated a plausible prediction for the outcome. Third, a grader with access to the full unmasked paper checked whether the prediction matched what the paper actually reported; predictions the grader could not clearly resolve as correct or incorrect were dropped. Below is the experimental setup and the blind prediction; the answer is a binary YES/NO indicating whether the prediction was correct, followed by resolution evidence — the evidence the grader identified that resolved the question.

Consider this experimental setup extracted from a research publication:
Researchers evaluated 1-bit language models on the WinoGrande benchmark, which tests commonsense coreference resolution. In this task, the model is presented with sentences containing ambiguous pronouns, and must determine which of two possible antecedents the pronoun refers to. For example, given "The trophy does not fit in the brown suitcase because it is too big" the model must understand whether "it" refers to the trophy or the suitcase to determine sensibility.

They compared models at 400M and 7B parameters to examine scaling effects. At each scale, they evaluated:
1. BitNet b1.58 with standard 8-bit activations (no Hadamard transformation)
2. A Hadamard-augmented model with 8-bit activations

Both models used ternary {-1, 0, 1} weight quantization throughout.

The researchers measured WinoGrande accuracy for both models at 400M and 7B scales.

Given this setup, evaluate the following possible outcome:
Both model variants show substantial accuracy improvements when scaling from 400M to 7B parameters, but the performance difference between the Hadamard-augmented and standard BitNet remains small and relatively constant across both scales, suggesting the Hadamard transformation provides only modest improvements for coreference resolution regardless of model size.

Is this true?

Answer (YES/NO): NO